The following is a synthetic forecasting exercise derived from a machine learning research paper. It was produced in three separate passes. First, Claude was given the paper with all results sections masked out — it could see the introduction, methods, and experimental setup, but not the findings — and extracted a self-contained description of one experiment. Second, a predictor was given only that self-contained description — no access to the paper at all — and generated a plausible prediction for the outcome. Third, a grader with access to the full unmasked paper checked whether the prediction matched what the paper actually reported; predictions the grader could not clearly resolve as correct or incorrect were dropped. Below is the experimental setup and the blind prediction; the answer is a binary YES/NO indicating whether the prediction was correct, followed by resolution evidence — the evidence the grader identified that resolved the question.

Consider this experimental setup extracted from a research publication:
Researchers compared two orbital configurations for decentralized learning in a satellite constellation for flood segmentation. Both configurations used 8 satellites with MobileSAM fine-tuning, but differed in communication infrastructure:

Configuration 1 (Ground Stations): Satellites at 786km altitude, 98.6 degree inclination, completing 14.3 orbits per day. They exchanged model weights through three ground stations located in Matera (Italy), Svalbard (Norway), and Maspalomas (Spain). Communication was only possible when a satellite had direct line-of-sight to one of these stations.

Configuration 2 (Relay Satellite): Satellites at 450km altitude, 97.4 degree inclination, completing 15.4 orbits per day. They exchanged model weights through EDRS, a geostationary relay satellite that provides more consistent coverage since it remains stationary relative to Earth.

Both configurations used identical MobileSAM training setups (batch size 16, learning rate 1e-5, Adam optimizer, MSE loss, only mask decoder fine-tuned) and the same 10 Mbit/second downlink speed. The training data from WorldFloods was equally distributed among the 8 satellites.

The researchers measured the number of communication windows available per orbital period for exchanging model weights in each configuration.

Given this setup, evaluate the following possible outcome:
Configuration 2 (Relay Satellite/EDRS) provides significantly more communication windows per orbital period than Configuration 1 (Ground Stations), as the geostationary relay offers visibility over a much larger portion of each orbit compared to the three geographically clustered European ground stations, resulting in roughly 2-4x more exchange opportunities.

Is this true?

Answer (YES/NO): NO